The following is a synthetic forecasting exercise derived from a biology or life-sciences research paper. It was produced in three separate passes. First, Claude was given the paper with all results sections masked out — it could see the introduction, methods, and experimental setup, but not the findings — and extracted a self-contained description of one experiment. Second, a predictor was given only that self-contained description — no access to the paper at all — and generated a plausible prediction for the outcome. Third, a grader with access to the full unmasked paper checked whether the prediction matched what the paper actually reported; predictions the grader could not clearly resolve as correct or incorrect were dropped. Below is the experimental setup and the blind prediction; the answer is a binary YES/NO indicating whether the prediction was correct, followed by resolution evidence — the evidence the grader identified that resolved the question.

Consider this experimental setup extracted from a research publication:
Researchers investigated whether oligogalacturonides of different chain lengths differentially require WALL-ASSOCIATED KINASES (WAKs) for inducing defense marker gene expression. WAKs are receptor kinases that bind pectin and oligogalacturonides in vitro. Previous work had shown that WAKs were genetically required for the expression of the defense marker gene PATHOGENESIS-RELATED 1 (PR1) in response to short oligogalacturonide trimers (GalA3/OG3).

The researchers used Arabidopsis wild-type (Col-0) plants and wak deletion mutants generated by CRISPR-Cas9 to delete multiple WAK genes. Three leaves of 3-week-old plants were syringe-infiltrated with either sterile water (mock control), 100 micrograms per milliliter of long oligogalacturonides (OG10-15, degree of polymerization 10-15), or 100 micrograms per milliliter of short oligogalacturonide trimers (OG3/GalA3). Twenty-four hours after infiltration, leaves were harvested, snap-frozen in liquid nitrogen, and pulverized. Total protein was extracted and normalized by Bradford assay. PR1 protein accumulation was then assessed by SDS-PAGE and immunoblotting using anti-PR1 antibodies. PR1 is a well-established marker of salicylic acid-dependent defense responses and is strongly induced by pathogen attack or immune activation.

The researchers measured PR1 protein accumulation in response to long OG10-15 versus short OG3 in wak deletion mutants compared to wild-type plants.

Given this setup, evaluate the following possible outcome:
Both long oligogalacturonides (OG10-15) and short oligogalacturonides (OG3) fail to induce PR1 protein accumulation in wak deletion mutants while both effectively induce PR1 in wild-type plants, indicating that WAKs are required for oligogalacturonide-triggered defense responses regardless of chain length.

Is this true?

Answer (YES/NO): NO